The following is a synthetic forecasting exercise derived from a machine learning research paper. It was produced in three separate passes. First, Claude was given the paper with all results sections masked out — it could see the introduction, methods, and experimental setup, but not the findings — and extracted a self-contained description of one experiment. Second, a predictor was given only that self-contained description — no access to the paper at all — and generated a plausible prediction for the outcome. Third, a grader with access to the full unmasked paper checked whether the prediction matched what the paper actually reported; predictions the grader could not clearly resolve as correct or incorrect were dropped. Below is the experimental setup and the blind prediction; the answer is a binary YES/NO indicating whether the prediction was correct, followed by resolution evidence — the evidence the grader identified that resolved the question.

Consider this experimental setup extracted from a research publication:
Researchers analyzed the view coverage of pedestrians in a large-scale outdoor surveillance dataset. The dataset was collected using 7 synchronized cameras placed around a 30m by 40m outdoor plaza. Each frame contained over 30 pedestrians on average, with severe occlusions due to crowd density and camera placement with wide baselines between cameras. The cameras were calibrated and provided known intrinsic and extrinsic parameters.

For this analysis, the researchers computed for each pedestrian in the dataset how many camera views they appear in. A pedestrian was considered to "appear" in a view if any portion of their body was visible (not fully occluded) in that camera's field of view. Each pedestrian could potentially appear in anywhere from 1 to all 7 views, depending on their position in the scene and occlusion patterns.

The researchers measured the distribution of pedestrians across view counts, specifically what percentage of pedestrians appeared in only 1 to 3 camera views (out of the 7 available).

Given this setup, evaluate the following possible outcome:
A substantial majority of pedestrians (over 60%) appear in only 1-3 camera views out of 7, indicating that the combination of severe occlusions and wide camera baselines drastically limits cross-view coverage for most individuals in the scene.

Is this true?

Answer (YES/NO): YES